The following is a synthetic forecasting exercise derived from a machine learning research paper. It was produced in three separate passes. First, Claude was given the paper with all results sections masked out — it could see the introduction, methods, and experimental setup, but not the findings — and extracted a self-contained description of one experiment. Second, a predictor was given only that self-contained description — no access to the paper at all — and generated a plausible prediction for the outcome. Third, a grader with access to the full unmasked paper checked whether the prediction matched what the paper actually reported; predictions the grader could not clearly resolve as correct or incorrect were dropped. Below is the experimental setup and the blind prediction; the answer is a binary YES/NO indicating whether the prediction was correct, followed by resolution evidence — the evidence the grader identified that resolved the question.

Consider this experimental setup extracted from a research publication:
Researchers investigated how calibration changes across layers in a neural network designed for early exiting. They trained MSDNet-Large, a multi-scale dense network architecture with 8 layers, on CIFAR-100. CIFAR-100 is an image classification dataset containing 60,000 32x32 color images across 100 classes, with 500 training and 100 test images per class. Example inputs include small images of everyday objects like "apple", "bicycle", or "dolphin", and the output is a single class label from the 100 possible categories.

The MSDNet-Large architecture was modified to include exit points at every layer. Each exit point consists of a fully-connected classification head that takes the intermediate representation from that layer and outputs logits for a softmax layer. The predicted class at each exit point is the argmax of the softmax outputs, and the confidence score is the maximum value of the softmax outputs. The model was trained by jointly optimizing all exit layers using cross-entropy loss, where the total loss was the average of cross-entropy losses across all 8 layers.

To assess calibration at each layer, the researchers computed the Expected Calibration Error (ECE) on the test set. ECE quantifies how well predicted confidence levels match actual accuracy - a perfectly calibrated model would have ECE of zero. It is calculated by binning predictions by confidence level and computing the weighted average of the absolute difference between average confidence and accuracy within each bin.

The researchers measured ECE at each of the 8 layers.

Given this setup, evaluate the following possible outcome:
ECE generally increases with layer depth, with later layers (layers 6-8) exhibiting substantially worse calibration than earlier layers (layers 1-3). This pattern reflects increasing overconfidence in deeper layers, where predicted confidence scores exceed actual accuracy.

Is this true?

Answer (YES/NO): YES